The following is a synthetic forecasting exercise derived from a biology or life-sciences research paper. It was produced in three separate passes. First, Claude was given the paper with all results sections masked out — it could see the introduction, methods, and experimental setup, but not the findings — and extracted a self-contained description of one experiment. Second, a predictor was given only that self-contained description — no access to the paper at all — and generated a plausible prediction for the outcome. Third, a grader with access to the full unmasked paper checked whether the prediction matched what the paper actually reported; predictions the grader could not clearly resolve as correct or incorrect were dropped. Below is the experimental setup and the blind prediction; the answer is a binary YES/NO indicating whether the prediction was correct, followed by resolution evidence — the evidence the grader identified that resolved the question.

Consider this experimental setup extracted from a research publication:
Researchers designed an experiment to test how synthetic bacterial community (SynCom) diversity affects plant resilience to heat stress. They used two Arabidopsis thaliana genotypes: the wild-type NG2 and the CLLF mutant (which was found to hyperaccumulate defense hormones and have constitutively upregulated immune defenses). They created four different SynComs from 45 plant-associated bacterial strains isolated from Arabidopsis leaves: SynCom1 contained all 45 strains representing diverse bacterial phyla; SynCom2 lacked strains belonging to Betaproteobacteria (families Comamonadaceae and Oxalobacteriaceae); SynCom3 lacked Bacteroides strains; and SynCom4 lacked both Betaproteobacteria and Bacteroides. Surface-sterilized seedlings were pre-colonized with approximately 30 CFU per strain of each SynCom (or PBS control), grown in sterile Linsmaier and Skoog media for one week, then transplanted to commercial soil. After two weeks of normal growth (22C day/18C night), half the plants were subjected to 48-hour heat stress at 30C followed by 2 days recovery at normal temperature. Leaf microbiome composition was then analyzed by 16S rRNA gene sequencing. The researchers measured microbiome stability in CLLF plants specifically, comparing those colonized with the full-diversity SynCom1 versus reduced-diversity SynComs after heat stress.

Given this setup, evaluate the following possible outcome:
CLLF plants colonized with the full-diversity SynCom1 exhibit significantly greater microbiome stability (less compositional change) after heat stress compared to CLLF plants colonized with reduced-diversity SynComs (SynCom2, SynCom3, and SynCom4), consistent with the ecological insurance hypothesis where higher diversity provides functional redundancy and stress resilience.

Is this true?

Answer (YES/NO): YES